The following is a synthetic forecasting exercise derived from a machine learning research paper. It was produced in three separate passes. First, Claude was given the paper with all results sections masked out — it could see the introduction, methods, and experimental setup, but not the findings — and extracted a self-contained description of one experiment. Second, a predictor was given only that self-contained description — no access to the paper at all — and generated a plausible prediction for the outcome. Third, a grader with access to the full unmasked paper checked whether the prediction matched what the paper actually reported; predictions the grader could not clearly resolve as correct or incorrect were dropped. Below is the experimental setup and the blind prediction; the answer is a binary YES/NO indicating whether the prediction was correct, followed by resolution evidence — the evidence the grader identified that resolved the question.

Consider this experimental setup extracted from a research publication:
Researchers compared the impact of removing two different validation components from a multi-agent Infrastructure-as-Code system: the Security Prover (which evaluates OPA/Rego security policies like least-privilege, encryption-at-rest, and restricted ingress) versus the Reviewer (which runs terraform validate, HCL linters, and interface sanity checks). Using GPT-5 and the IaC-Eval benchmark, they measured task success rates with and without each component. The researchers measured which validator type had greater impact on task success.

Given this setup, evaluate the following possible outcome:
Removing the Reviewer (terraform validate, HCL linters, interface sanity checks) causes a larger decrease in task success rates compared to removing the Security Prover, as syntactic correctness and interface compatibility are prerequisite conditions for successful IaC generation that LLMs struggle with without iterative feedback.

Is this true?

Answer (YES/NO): NO